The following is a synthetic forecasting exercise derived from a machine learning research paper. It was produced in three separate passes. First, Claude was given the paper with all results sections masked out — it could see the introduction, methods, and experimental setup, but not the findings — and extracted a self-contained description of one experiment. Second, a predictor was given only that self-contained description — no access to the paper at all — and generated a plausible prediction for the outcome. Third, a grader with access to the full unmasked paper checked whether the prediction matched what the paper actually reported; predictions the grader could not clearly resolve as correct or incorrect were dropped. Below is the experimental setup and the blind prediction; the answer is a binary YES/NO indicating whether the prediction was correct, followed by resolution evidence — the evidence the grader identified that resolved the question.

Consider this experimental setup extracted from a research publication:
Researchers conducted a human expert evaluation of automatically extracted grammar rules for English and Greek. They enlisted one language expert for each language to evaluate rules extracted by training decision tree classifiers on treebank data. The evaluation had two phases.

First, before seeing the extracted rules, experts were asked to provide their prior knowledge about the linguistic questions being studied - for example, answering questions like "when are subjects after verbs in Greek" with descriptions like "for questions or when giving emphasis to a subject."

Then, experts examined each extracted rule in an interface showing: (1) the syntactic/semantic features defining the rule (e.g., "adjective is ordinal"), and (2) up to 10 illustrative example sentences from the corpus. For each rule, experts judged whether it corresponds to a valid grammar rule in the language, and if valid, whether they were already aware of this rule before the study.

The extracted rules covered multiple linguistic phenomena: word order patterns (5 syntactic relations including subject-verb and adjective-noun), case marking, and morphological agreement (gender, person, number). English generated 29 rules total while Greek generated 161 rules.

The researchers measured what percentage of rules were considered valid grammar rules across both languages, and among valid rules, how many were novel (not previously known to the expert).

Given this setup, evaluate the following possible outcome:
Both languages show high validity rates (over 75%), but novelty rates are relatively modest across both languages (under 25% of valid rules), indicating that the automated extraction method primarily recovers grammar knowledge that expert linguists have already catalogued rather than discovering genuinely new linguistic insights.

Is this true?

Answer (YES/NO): NO